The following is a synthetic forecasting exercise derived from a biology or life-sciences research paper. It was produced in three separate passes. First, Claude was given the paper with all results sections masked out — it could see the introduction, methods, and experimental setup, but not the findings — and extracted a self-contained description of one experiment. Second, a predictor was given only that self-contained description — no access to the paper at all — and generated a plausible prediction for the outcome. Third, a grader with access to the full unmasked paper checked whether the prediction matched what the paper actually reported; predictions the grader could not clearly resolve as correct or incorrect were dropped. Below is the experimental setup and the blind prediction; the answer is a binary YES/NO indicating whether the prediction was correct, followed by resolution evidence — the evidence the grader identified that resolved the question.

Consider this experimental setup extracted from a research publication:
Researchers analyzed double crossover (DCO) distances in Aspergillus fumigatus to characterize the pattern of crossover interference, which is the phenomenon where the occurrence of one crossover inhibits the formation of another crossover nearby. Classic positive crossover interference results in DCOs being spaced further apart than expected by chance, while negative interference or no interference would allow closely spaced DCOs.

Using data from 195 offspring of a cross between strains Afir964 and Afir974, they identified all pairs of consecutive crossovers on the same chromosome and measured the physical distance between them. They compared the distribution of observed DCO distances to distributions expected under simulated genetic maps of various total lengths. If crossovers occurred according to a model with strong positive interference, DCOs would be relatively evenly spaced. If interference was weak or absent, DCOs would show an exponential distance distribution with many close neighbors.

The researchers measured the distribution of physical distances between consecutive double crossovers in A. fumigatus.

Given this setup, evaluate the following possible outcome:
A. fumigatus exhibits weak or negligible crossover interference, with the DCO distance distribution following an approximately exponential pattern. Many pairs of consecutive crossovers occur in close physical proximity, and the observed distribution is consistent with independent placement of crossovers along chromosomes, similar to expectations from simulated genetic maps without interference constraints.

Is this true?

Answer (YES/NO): YES